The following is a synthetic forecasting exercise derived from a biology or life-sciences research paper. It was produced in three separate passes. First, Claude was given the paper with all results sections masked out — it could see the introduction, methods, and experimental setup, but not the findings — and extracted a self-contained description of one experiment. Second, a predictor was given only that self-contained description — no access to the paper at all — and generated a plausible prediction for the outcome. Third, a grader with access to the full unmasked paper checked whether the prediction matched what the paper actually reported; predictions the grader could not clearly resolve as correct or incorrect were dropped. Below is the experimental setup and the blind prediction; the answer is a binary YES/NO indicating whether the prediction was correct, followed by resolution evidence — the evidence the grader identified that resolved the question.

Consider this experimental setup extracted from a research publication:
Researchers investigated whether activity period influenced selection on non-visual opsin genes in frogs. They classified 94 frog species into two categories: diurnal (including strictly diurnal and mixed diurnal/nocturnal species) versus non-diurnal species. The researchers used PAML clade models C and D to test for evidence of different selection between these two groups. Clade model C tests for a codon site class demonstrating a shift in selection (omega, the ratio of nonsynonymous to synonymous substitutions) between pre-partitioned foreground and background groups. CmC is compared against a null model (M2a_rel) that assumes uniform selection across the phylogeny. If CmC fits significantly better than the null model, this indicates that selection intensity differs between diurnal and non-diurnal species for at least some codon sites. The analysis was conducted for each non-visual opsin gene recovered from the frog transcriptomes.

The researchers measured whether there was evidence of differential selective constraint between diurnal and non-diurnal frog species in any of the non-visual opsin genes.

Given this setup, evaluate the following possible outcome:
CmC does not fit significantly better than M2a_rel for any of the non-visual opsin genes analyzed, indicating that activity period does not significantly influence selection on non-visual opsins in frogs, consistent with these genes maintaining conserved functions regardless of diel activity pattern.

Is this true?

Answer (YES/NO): NO